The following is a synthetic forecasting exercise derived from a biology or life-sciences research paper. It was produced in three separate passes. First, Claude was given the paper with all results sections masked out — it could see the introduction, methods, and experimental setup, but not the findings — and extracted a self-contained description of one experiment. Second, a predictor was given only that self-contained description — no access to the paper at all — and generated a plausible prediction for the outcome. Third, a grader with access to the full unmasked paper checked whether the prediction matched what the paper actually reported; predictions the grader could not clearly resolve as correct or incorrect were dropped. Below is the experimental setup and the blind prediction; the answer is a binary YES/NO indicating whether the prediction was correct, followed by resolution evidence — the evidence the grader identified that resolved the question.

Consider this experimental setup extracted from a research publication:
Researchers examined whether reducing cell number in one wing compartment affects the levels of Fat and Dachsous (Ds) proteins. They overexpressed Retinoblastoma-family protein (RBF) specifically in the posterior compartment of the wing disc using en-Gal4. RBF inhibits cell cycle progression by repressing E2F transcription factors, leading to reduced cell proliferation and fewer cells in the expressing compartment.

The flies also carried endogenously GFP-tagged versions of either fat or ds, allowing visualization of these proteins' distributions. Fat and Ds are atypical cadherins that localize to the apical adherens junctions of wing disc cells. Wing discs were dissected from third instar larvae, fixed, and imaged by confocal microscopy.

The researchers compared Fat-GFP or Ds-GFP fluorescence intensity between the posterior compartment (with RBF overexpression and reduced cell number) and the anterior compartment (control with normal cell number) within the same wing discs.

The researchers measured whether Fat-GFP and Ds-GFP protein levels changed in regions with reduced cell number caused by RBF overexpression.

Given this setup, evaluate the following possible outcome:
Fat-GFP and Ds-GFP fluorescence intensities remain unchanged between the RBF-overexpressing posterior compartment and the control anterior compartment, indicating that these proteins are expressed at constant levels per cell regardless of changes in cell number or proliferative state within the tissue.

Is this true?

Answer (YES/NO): YES